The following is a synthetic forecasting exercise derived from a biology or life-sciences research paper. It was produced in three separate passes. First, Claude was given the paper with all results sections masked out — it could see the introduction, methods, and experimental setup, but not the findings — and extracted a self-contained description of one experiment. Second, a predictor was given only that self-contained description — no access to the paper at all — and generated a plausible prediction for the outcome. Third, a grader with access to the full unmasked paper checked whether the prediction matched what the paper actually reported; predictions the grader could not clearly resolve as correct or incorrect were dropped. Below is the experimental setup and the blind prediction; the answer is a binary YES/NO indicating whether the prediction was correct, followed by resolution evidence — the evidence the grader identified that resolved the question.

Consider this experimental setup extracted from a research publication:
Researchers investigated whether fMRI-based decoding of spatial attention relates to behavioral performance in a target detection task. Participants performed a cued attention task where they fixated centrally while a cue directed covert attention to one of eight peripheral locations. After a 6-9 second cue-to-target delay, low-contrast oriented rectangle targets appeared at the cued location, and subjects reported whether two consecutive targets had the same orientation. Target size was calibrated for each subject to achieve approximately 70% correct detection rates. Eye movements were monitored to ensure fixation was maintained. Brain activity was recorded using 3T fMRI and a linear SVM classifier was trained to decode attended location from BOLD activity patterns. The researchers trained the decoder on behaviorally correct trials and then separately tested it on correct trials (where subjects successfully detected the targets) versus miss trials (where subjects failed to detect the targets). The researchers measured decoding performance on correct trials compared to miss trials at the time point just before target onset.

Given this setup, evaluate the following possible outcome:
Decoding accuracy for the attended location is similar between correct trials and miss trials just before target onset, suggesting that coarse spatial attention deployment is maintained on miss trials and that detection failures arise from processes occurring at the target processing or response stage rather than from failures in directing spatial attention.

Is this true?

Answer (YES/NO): NO